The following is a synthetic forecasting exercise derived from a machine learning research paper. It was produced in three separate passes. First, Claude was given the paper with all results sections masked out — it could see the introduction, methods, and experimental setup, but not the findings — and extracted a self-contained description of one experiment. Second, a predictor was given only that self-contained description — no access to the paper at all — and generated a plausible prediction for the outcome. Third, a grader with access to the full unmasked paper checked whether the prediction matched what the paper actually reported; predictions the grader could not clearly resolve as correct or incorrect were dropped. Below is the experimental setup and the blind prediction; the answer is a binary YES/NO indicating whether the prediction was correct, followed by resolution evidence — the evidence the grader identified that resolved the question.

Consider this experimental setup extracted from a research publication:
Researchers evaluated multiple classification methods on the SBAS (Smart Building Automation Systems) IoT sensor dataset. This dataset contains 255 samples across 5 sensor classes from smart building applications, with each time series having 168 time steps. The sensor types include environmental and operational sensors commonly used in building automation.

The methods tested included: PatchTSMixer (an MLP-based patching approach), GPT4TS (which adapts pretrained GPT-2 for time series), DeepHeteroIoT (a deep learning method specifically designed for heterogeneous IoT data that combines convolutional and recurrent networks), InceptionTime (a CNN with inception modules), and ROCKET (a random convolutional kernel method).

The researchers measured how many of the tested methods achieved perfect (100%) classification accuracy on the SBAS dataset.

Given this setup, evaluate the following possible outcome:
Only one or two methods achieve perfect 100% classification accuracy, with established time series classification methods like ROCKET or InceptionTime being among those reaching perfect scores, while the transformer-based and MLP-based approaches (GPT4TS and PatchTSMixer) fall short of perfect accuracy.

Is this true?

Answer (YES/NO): NO